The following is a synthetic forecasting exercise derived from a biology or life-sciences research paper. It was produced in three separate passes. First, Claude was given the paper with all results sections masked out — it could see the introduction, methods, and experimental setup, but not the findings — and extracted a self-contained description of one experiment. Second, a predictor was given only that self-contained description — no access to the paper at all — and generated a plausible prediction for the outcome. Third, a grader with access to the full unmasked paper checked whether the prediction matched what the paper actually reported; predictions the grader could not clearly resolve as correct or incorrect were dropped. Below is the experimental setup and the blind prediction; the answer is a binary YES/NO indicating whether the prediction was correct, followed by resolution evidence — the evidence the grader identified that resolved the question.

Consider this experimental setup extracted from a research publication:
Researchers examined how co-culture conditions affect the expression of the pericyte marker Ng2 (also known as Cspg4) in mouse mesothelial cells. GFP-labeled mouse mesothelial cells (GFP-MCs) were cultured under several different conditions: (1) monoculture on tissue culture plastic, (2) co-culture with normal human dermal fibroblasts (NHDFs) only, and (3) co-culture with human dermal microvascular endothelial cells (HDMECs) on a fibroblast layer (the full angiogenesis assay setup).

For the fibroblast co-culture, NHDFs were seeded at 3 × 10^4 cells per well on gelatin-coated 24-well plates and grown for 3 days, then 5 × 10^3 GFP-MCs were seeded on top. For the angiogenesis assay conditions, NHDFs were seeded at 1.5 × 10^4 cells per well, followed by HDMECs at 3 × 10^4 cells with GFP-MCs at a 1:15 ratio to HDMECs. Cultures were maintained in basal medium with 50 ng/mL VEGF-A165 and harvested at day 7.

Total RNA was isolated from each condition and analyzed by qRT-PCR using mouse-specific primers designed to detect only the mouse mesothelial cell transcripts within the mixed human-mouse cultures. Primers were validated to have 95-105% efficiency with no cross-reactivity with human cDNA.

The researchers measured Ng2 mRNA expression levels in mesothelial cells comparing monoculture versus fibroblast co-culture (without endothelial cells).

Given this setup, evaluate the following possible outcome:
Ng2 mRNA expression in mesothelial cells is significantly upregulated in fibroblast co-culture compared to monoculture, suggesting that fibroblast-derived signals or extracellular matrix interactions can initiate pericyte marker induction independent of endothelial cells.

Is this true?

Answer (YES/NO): YES